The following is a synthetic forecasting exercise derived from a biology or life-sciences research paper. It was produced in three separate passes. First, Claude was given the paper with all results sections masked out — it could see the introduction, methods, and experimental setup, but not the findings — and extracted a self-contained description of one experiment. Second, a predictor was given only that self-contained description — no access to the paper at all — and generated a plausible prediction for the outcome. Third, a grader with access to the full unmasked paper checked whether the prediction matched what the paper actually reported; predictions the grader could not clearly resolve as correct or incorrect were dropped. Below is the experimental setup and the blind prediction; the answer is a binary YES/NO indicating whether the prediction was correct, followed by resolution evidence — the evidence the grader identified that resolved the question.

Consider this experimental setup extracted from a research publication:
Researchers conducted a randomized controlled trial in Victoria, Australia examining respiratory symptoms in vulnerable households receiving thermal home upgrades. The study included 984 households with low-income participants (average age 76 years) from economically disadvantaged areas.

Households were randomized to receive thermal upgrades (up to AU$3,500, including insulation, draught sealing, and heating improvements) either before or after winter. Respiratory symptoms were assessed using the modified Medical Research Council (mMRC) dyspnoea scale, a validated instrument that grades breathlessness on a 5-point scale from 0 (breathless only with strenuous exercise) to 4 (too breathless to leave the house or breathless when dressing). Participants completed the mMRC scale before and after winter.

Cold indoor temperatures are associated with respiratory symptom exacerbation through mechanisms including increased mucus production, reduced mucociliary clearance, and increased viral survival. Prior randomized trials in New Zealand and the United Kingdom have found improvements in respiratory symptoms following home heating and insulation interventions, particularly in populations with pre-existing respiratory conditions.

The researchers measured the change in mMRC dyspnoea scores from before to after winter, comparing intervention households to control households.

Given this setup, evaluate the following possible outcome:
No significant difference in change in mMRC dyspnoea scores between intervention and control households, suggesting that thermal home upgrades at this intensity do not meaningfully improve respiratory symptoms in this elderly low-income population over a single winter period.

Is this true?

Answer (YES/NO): NO